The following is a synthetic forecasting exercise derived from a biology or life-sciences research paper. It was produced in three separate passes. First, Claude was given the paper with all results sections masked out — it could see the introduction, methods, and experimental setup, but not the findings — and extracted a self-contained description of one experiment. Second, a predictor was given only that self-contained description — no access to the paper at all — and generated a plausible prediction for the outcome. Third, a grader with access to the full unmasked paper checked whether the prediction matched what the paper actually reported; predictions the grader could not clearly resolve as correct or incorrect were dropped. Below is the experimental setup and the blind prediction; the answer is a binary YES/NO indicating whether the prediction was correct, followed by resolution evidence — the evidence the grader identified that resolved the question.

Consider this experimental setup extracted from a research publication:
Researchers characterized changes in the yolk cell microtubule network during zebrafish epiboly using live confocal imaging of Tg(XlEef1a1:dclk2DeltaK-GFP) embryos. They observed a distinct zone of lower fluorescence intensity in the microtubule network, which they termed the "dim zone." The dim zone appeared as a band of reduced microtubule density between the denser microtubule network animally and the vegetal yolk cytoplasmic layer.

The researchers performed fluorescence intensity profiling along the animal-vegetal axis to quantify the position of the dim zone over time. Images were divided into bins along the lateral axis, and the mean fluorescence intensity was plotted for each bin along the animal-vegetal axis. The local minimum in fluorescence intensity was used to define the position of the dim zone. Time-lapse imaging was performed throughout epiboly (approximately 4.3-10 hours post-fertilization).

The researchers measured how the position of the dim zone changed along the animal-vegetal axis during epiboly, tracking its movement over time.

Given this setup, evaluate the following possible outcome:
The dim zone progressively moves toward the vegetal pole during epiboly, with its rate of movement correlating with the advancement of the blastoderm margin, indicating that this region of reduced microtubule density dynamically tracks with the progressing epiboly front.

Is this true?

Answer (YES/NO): YES